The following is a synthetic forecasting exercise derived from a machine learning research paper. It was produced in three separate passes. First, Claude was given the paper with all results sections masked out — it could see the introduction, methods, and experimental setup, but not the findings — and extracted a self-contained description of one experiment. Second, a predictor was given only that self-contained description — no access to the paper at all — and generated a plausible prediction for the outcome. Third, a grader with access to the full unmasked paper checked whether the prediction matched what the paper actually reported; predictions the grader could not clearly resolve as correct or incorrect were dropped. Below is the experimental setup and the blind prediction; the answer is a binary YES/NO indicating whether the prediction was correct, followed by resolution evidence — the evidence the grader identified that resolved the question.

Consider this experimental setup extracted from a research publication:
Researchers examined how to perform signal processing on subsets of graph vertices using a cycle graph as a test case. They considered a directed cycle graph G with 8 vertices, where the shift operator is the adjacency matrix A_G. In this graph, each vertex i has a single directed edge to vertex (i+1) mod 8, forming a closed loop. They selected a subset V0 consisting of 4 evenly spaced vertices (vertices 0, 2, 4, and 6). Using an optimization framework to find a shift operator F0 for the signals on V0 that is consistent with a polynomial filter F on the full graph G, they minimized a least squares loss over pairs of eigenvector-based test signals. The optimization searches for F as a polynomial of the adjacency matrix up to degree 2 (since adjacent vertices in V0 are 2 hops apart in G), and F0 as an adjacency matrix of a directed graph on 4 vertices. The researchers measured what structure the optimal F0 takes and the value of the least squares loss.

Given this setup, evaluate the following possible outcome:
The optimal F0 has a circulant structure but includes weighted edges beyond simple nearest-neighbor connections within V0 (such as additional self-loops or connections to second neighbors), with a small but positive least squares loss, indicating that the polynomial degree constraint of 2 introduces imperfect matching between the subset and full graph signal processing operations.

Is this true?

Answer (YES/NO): NO